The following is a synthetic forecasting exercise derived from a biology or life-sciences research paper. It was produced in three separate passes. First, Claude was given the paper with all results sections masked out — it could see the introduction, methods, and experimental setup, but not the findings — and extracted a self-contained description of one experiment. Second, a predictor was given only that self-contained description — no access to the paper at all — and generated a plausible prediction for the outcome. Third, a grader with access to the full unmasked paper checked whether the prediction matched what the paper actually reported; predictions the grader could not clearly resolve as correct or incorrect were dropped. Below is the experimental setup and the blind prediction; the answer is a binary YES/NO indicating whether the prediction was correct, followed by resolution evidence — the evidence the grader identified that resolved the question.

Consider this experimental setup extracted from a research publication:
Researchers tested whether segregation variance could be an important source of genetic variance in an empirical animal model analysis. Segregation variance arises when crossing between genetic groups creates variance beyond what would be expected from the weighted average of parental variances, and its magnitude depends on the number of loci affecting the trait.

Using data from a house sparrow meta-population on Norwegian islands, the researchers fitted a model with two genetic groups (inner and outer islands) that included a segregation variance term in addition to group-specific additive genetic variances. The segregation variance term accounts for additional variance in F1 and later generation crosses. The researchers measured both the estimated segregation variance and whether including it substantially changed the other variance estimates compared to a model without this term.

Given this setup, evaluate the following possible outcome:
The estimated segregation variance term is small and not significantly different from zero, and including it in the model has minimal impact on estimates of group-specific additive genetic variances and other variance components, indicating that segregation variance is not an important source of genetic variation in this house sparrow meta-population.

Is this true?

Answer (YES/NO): YES